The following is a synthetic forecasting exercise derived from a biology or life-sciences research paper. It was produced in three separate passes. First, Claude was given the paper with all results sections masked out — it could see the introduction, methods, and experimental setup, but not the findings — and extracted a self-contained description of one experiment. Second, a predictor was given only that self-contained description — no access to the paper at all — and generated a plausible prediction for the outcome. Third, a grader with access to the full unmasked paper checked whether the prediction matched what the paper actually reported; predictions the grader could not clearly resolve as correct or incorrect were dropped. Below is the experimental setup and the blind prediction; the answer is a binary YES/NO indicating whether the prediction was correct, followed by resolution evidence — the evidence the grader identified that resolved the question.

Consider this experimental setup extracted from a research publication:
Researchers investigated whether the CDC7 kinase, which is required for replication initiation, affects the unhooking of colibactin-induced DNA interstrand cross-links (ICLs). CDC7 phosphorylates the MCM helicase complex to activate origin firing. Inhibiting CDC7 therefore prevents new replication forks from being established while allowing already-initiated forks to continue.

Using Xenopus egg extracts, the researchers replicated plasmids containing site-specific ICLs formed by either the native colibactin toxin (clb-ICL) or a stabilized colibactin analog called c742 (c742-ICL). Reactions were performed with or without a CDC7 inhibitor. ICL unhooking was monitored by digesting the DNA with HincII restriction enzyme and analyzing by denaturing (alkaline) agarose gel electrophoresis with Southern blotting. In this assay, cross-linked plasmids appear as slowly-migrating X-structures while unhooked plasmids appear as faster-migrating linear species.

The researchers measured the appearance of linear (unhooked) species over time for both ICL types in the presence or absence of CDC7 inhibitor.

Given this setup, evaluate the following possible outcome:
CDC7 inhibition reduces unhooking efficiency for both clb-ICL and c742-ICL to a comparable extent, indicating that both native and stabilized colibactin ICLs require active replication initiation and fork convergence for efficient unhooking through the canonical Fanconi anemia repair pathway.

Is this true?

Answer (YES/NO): YES